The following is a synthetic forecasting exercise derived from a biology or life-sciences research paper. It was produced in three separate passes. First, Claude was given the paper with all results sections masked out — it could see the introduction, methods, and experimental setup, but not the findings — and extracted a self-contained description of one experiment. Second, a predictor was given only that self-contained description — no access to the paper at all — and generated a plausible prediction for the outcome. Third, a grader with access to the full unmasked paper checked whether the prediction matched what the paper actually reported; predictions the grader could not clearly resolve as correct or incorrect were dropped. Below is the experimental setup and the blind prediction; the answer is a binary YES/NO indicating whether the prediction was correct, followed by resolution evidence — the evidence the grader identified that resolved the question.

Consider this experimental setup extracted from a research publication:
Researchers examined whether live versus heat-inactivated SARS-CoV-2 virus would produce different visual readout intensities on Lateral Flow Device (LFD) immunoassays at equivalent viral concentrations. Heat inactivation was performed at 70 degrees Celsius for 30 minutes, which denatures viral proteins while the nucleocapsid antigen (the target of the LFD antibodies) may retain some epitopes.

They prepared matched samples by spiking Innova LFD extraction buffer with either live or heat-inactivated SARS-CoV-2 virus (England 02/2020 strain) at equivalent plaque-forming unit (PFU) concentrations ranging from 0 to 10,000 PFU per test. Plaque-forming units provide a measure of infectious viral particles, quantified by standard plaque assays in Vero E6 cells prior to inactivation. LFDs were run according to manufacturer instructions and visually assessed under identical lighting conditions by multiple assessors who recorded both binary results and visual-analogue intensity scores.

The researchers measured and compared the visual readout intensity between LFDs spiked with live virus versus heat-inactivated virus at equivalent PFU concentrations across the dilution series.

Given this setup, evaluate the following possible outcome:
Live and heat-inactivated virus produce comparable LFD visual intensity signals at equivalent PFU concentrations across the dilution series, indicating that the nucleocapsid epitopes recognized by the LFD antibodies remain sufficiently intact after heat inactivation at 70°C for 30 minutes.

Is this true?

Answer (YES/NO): YES